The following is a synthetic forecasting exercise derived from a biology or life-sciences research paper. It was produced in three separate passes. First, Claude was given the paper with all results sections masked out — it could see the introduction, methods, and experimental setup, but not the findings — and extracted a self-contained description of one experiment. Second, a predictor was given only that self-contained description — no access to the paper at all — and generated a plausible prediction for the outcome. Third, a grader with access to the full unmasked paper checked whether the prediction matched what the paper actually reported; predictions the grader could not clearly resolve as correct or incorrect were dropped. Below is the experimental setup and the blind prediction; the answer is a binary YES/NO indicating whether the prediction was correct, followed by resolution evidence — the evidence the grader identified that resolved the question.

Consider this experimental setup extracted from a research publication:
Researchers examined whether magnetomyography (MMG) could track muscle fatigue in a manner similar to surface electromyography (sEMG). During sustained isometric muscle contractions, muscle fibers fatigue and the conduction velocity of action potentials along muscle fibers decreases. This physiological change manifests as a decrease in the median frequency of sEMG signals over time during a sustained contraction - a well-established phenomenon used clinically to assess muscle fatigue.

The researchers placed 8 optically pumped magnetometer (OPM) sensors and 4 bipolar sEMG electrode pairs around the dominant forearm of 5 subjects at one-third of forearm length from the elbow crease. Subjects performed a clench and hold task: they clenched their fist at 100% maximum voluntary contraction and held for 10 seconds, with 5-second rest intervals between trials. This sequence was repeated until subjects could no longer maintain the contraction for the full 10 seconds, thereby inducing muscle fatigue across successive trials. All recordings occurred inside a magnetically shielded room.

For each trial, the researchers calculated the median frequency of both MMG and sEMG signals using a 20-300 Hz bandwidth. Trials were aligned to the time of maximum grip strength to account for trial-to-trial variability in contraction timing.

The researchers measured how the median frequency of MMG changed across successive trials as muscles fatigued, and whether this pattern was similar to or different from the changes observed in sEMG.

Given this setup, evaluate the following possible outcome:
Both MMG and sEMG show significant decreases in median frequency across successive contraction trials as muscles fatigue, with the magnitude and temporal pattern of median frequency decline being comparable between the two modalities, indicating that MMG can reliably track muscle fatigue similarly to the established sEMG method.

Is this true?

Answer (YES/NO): NO